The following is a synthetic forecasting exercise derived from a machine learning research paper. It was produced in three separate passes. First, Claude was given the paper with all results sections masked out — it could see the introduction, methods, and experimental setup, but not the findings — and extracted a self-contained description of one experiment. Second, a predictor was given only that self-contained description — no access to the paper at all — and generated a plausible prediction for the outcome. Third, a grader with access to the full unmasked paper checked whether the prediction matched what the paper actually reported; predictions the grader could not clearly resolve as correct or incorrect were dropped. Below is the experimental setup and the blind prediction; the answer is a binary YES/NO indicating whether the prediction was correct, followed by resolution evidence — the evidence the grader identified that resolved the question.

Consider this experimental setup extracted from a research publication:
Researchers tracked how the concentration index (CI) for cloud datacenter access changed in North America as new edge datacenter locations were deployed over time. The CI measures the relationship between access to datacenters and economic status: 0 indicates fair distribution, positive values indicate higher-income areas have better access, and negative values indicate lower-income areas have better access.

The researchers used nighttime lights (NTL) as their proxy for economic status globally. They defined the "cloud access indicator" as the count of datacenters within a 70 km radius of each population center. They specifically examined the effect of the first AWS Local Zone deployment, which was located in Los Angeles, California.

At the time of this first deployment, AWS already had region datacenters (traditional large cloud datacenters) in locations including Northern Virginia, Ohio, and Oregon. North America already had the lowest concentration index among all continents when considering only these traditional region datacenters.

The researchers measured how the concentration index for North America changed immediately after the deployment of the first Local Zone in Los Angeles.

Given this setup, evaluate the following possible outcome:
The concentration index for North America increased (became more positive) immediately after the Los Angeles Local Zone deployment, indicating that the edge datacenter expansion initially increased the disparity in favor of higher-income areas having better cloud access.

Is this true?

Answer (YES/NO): YES